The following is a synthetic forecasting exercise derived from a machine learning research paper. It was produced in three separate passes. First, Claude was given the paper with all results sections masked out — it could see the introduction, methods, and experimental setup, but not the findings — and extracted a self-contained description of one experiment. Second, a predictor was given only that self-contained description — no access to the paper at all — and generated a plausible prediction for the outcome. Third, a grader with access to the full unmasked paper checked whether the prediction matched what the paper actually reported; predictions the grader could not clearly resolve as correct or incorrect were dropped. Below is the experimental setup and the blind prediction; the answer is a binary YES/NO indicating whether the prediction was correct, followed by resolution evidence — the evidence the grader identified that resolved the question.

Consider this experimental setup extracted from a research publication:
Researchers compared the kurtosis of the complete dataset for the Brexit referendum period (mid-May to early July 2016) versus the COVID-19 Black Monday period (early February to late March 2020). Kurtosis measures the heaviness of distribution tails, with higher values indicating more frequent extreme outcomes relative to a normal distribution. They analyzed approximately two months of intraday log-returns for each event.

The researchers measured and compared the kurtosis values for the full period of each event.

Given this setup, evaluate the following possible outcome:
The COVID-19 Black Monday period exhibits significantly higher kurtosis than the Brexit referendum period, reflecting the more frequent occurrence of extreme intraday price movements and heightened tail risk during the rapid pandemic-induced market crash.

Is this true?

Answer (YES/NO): NO